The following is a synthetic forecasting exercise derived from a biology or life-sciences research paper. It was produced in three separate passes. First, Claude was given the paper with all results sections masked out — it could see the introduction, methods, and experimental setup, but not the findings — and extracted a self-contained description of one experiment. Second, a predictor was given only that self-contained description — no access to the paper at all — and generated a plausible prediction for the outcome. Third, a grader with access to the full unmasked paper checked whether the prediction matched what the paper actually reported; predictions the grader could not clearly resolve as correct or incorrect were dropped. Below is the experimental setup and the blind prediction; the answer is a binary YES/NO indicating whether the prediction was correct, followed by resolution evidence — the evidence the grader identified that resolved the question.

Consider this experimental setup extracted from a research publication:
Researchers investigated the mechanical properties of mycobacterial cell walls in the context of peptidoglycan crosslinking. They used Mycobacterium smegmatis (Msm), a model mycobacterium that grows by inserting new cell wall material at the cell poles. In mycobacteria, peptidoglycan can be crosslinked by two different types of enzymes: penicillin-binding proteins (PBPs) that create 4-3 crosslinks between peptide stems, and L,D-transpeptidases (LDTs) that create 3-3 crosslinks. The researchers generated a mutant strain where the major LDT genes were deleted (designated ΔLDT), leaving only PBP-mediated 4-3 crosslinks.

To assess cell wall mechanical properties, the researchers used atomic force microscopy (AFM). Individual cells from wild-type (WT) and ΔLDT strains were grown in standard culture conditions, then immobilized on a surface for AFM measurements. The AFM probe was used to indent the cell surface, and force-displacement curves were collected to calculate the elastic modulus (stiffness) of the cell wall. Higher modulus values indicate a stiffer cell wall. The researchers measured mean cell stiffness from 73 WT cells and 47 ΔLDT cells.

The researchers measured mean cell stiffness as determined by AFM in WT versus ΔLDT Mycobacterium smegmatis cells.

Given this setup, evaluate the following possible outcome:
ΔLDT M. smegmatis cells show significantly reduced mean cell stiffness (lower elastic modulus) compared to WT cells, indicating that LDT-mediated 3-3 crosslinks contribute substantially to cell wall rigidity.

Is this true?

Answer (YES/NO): YES